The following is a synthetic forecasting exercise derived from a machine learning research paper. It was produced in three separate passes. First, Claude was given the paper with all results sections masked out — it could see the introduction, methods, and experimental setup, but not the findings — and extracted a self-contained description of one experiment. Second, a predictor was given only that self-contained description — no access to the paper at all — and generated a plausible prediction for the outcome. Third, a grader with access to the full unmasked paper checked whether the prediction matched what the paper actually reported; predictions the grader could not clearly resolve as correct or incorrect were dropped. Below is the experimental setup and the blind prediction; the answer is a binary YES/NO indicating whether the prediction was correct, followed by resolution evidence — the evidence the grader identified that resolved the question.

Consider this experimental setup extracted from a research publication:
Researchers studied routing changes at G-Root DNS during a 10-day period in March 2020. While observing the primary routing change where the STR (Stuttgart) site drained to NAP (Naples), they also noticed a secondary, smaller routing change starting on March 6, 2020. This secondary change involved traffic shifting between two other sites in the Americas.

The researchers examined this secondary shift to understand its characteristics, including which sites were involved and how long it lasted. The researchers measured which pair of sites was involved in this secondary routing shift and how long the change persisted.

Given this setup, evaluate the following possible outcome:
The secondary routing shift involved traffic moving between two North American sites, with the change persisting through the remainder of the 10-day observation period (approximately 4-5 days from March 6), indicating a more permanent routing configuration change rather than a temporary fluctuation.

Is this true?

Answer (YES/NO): NO